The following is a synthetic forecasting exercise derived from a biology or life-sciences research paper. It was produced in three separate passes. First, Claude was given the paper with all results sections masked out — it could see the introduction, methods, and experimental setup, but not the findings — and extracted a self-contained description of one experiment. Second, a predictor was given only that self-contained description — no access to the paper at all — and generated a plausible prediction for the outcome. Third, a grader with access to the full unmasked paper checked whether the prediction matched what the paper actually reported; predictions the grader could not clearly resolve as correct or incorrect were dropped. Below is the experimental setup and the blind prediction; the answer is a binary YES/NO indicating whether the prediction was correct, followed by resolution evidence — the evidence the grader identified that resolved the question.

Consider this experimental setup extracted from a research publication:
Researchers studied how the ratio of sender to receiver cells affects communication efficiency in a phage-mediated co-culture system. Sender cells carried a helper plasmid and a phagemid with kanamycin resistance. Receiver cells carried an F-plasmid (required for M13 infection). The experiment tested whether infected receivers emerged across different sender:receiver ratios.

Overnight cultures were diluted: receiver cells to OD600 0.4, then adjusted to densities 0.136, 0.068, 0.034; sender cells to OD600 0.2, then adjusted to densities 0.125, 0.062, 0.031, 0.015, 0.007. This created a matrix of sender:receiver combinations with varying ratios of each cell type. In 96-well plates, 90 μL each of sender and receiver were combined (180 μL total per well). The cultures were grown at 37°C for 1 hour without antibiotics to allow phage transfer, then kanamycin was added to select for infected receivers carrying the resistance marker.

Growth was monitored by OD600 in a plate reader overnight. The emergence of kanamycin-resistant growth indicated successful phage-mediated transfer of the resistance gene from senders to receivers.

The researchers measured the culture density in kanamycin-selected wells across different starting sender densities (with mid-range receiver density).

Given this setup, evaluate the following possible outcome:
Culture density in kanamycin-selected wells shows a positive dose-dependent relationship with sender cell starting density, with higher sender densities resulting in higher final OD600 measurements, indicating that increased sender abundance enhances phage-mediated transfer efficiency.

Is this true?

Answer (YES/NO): NO